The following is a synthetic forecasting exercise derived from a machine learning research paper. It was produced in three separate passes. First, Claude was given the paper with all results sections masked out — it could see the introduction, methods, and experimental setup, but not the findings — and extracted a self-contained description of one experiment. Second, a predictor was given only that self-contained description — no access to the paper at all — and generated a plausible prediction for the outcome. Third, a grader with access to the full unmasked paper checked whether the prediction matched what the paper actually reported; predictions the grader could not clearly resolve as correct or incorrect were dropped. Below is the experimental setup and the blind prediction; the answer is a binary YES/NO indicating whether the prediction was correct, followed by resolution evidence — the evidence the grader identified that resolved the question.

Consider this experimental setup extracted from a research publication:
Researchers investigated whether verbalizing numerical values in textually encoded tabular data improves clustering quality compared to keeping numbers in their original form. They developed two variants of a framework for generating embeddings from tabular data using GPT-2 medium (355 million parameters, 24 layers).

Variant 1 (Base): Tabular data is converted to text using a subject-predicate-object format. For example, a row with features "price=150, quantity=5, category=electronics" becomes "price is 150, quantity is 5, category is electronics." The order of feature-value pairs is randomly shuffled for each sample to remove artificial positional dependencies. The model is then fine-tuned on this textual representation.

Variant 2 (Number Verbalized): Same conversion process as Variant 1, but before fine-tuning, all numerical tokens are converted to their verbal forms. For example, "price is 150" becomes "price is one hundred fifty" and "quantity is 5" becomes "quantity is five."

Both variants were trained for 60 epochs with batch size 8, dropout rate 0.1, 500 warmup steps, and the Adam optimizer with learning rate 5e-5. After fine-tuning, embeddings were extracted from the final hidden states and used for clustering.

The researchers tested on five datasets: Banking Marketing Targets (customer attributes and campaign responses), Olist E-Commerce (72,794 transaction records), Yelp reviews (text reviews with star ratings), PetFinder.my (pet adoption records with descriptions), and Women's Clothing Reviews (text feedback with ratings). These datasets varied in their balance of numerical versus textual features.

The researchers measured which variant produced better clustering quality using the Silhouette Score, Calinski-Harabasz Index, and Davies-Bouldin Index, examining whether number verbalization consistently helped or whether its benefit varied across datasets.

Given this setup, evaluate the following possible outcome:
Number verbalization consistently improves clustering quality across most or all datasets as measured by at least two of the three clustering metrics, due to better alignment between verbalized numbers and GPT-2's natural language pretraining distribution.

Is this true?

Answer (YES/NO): NO